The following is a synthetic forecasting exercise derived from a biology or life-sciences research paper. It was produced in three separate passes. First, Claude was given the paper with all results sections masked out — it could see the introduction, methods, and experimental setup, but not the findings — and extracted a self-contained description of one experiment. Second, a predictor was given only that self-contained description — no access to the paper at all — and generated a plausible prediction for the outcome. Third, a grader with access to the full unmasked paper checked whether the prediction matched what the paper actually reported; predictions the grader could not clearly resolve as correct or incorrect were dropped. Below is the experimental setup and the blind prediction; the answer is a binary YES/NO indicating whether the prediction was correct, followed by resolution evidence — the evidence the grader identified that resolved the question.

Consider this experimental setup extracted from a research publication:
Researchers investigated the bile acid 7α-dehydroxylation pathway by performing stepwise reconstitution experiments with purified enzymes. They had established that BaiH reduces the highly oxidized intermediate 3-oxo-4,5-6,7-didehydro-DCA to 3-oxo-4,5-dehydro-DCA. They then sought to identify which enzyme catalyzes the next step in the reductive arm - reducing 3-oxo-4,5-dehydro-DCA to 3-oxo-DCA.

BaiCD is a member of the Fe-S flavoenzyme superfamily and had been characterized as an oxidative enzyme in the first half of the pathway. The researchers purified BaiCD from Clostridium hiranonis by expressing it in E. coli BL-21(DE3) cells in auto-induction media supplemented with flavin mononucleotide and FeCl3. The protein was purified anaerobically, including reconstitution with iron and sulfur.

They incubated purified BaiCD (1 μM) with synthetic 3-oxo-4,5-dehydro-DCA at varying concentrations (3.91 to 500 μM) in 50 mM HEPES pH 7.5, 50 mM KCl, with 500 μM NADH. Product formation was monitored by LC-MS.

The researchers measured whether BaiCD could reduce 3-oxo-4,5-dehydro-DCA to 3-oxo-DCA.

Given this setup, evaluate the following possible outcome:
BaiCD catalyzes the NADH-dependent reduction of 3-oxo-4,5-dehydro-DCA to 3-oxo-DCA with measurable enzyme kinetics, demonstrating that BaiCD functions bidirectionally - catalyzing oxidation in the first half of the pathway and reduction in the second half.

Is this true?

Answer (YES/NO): YES